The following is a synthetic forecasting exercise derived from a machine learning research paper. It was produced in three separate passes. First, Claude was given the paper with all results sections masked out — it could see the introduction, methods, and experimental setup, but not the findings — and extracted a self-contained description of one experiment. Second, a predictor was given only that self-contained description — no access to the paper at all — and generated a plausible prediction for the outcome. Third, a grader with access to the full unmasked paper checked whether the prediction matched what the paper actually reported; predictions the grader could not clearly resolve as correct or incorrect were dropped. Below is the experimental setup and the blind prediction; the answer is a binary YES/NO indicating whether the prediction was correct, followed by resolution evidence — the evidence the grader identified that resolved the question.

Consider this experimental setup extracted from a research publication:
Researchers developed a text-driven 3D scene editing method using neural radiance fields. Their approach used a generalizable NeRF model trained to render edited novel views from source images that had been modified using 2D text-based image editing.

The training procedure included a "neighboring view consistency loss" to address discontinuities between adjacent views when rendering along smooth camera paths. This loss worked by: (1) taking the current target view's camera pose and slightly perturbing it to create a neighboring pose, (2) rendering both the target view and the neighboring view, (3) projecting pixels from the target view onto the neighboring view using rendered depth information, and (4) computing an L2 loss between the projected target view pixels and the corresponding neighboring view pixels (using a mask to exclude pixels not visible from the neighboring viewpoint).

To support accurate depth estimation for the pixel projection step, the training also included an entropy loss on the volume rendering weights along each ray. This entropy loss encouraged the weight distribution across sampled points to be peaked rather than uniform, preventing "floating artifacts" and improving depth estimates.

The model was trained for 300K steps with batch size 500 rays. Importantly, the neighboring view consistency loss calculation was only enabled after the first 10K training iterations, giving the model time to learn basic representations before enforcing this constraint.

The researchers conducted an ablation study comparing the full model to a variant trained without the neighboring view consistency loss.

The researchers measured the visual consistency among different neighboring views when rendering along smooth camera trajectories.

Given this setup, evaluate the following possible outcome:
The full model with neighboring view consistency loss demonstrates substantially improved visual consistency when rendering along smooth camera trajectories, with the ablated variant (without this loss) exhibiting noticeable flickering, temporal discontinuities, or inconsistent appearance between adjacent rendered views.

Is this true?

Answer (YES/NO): YES